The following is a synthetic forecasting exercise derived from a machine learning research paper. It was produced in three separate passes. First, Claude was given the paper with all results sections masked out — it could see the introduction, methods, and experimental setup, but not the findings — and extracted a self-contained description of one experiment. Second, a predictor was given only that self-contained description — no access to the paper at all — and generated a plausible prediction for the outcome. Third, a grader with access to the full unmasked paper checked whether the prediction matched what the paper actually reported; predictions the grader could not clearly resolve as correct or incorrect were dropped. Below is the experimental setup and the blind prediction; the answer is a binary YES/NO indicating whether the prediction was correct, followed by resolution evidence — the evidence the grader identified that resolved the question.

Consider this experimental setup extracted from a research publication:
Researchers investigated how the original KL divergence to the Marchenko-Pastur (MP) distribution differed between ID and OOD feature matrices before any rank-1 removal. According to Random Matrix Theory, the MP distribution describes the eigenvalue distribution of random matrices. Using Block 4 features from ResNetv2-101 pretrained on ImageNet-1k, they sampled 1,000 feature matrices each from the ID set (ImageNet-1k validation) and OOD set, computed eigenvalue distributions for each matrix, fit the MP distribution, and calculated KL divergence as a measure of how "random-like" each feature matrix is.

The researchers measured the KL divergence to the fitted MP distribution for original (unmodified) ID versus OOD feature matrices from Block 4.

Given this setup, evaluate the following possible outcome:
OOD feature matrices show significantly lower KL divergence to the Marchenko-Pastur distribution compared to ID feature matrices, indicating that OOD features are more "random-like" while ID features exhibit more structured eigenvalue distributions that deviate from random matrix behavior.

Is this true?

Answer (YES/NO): NO